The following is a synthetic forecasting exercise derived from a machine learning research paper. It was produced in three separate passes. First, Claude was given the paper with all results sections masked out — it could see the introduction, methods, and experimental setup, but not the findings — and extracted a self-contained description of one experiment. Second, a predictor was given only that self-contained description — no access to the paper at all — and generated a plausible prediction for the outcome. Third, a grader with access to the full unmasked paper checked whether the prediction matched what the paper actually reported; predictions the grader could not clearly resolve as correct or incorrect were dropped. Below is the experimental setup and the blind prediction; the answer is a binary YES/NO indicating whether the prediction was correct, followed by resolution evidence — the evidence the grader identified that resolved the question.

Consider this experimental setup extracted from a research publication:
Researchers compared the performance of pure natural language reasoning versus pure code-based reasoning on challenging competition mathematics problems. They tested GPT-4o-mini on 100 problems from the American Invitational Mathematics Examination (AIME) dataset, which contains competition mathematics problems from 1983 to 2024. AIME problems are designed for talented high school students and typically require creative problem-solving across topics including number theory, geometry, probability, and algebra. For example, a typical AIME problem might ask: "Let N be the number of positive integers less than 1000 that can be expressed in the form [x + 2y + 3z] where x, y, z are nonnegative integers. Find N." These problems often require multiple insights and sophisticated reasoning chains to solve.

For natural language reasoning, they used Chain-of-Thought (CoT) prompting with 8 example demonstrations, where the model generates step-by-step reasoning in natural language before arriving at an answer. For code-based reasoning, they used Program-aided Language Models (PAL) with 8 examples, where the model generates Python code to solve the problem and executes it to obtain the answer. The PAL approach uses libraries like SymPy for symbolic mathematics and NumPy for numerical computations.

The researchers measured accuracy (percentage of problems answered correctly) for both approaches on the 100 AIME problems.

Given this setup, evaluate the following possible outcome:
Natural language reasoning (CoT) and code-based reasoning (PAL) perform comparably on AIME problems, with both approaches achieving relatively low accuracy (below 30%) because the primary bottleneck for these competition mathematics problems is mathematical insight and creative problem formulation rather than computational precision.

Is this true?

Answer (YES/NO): NO